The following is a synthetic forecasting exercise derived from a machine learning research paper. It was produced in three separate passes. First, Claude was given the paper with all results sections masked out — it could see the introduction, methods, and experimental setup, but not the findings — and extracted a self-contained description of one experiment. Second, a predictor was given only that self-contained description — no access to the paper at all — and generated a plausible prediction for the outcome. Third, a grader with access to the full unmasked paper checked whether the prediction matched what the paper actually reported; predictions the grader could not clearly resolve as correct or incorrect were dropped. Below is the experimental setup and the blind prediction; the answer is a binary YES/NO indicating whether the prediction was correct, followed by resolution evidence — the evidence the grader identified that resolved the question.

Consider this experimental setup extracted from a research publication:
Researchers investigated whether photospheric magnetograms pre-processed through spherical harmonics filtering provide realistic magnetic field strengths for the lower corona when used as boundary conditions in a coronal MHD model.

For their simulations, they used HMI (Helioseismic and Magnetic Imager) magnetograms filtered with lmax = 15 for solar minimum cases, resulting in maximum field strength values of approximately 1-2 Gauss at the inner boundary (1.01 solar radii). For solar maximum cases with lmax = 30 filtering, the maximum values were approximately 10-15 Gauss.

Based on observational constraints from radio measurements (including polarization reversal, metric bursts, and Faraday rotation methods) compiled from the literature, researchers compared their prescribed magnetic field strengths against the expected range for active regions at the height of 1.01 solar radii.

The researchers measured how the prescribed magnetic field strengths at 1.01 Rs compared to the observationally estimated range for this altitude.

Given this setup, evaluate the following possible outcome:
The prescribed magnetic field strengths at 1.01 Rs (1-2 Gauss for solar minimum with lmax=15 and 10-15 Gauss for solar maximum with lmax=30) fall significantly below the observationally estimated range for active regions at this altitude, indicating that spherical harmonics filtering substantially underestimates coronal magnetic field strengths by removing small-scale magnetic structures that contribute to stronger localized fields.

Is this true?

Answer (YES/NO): YES